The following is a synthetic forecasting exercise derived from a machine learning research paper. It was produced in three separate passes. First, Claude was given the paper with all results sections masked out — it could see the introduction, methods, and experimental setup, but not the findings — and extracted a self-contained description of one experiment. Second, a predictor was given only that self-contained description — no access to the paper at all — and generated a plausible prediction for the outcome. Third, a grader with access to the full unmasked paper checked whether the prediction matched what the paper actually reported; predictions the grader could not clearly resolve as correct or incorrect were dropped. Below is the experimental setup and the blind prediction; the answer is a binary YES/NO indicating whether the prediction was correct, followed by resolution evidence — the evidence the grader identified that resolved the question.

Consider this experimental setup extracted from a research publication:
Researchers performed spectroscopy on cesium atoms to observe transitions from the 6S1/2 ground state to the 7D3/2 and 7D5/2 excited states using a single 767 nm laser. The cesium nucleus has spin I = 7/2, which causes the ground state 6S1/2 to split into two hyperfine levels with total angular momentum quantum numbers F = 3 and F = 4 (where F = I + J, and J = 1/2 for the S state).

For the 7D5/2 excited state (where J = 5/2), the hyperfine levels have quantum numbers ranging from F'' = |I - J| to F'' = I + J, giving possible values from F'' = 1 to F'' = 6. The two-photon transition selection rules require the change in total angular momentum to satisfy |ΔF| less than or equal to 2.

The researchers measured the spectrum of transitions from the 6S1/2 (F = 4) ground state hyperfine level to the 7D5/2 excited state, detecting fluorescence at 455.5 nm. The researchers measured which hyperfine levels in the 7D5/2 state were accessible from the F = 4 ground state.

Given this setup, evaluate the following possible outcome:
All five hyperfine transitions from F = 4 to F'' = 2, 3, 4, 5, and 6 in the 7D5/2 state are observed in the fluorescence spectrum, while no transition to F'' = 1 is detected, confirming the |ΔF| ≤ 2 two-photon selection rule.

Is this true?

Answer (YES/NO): YES